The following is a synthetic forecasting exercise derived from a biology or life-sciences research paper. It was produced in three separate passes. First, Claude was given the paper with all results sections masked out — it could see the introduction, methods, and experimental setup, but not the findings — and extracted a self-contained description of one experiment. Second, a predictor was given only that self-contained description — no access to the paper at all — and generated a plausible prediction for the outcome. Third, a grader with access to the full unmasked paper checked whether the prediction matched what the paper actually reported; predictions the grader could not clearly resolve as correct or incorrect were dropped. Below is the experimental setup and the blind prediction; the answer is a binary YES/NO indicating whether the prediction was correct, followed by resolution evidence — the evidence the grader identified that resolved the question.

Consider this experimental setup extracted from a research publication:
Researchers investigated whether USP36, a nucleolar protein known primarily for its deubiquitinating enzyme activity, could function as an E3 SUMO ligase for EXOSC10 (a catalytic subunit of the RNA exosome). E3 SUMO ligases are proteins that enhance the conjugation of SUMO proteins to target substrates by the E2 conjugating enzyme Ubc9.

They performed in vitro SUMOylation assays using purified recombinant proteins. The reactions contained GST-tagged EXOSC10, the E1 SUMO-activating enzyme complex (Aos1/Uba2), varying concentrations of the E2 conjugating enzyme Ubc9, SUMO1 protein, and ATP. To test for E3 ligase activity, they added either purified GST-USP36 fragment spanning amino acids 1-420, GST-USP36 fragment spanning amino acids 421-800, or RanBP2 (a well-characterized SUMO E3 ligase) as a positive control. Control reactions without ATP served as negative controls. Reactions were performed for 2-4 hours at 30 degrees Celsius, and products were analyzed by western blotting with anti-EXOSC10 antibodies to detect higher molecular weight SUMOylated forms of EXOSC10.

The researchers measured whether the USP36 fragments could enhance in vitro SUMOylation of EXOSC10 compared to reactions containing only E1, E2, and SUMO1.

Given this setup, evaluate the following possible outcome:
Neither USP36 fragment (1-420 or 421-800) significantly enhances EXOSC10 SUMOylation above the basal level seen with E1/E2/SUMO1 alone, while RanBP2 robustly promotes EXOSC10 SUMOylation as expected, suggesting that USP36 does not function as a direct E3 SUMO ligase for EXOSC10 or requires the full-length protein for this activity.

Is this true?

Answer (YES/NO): NO